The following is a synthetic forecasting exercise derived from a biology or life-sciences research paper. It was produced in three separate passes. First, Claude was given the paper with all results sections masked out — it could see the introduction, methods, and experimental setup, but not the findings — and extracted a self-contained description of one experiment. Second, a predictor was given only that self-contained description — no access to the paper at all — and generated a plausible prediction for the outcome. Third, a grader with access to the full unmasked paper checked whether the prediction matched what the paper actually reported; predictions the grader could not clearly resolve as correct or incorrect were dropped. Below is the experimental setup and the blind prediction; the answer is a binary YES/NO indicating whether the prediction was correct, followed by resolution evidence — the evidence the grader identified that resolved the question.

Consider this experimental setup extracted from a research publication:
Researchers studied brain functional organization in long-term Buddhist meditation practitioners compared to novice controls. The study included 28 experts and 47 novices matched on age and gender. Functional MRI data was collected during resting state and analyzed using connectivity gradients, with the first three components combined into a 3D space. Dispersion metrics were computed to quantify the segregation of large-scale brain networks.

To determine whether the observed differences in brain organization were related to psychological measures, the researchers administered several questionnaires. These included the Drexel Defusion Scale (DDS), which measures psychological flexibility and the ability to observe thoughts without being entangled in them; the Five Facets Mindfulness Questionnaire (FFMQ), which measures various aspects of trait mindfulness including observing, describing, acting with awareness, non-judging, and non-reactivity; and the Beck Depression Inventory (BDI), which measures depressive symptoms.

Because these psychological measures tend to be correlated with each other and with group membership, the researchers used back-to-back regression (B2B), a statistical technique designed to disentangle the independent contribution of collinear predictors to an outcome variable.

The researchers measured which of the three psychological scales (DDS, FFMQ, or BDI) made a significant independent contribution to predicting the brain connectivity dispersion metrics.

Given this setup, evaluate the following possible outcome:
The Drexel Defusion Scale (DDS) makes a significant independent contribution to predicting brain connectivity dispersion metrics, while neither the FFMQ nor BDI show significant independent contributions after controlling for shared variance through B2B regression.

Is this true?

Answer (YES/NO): YES